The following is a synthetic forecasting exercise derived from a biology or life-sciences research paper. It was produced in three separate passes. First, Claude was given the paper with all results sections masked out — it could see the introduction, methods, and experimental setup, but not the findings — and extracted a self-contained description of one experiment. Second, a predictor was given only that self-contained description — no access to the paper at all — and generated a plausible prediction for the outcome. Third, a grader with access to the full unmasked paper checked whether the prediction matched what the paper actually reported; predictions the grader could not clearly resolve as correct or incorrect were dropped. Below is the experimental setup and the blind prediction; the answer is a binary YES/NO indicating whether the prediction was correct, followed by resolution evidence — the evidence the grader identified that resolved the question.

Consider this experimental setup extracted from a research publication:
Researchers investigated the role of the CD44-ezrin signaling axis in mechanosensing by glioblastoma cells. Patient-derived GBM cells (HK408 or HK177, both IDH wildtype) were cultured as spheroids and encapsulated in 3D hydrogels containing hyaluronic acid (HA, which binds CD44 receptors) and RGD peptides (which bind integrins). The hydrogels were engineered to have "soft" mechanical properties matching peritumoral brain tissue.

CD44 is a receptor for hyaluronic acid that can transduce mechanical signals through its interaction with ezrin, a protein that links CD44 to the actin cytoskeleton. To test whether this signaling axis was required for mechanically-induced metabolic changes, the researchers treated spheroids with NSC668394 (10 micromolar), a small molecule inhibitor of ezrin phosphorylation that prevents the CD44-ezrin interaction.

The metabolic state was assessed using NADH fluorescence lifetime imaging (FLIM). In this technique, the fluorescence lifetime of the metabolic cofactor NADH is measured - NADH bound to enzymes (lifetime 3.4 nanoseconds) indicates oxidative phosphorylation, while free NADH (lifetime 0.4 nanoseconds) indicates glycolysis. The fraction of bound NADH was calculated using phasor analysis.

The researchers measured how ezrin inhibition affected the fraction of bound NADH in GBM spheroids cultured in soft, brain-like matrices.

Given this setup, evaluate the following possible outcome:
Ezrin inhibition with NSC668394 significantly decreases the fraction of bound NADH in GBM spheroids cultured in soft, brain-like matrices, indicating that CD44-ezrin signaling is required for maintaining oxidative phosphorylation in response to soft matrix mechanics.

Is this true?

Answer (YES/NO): NO